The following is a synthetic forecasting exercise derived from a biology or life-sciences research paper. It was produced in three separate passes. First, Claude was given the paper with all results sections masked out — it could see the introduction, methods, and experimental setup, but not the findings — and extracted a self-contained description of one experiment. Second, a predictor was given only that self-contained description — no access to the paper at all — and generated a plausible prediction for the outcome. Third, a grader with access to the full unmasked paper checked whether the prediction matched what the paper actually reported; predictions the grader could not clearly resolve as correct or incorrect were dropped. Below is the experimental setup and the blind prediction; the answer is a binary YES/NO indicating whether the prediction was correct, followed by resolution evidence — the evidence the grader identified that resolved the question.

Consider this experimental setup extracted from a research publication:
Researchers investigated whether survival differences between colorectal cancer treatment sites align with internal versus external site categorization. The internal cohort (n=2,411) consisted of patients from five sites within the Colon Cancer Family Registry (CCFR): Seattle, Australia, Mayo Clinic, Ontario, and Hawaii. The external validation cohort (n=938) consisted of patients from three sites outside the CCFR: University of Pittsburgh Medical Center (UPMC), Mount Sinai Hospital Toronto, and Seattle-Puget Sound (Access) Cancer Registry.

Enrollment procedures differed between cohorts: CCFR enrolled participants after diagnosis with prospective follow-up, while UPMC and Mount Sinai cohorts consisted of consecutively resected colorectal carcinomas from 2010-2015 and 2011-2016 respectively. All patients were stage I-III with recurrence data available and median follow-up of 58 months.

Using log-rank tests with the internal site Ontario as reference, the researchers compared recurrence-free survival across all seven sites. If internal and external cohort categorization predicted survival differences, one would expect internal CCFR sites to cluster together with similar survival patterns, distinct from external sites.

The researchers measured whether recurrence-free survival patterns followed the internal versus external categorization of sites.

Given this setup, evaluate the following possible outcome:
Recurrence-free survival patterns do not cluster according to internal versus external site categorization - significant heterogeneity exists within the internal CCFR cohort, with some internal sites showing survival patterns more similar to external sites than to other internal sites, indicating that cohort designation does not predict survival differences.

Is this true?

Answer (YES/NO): YES